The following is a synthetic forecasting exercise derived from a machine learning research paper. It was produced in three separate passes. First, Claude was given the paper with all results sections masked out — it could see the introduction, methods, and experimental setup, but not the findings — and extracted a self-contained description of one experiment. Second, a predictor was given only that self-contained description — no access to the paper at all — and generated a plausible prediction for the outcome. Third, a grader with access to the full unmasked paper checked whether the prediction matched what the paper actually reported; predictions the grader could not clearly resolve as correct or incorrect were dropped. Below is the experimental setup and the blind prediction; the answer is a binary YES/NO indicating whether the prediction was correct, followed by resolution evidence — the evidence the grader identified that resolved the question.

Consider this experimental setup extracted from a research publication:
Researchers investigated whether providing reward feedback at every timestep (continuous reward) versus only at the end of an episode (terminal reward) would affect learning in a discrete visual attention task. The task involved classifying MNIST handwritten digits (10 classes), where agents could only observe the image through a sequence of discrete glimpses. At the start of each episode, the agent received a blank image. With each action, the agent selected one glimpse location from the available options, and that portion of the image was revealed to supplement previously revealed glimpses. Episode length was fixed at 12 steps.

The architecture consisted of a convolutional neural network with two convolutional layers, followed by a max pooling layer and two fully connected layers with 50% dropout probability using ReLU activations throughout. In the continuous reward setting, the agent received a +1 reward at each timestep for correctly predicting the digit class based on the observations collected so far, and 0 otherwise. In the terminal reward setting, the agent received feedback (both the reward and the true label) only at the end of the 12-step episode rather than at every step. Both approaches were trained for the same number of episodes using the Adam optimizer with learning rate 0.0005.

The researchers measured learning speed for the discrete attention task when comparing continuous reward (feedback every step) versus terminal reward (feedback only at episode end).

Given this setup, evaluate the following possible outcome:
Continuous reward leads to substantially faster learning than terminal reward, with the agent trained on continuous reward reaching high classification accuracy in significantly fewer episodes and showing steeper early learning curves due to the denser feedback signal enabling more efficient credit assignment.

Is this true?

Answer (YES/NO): YES